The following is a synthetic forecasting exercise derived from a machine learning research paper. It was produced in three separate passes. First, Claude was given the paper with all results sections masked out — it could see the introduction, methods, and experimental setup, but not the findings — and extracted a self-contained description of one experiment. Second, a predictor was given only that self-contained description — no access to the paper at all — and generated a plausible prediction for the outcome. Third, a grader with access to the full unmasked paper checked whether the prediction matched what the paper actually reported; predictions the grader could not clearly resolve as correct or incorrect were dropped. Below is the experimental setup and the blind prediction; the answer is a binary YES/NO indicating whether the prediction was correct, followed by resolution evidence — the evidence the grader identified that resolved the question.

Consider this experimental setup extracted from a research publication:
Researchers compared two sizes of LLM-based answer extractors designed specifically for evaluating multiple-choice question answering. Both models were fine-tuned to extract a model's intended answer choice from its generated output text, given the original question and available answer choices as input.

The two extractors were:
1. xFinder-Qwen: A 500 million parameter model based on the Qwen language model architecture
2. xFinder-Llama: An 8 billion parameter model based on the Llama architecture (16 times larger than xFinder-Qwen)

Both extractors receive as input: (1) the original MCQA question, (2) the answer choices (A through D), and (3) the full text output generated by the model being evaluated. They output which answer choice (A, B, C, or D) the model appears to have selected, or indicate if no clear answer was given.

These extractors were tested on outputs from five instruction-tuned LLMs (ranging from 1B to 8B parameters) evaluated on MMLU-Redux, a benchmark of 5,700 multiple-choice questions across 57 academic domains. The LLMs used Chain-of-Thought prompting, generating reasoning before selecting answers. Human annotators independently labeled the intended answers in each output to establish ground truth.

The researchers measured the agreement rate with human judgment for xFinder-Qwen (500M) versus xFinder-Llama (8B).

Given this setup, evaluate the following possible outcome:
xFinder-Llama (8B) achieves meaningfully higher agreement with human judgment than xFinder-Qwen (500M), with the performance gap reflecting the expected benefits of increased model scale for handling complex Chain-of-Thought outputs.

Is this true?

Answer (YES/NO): NO